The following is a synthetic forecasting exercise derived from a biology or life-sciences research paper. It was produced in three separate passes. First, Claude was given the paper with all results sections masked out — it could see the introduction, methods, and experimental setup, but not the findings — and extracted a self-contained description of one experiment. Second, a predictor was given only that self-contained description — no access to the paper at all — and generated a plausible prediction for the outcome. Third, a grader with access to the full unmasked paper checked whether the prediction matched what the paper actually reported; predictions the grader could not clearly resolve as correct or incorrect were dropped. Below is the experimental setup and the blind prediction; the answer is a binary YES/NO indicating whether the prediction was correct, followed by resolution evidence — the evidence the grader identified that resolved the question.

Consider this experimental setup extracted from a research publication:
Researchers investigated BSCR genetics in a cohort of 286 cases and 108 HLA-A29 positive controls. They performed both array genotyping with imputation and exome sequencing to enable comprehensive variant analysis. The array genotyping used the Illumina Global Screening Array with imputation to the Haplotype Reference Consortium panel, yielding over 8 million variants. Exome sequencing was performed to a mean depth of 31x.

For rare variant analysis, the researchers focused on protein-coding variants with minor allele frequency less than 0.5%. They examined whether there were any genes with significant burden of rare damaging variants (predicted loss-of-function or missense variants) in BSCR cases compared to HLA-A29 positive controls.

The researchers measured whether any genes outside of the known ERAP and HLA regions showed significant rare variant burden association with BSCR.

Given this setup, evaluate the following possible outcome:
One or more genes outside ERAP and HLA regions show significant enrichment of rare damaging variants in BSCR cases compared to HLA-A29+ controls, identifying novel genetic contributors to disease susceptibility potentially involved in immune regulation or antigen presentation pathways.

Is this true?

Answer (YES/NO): NO